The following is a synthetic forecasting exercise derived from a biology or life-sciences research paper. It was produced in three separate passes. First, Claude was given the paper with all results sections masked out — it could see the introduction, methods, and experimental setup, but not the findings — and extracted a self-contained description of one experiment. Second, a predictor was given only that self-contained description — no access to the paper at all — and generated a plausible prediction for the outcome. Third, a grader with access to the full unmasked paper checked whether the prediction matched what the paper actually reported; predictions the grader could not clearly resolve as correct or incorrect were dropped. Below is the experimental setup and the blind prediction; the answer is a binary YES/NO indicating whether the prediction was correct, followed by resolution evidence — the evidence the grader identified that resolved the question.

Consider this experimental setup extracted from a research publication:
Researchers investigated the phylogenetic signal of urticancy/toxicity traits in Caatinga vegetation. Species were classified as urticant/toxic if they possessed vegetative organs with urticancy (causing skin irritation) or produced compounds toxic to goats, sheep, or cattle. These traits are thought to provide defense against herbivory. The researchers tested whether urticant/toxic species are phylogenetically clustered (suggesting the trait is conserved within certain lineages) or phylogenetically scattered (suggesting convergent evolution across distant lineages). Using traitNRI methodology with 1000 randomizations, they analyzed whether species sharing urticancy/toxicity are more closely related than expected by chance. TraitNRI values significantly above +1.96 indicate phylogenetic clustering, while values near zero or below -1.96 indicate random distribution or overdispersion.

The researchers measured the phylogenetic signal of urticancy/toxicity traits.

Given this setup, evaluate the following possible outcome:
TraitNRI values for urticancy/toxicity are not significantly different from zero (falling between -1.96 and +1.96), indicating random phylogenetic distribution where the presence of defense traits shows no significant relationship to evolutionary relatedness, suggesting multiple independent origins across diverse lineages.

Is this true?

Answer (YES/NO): NO